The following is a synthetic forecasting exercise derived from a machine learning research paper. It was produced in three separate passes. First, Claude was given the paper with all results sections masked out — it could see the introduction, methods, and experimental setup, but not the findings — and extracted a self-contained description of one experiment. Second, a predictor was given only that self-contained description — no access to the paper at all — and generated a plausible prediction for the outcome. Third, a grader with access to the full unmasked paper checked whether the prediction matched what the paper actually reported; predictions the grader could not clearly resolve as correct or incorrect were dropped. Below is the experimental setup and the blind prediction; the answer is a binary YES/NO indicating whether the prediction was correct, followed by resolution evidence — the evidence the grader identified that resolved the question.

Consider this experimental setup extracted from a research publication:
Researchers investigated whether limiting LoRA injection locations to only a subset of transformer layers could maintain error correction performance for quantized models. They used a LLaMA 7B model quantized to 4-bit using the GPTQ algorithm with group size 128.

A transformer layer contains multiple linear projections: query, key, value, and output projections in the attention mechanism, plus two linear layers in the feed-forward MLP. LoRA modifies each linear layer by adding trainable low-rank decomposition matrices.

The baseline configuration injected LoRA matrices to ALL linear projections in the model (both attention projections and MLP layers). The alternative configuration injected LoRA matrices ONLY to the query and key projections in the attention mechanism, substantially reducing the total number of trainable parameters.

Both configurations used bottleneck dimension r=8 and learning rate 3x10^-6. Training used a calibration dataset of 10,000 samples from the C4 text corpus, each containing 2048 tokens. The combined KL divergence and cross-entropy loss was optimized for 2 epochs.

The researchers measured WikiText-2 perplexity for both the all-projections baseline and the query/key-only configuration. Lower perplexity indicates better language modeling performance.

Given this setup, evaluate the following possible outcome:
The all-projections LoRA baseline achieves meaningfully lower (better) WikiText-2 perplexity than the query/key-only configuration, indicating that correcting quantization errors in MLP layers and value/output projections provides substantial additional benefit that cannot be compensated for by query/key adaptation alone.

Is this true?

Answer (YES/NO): NO